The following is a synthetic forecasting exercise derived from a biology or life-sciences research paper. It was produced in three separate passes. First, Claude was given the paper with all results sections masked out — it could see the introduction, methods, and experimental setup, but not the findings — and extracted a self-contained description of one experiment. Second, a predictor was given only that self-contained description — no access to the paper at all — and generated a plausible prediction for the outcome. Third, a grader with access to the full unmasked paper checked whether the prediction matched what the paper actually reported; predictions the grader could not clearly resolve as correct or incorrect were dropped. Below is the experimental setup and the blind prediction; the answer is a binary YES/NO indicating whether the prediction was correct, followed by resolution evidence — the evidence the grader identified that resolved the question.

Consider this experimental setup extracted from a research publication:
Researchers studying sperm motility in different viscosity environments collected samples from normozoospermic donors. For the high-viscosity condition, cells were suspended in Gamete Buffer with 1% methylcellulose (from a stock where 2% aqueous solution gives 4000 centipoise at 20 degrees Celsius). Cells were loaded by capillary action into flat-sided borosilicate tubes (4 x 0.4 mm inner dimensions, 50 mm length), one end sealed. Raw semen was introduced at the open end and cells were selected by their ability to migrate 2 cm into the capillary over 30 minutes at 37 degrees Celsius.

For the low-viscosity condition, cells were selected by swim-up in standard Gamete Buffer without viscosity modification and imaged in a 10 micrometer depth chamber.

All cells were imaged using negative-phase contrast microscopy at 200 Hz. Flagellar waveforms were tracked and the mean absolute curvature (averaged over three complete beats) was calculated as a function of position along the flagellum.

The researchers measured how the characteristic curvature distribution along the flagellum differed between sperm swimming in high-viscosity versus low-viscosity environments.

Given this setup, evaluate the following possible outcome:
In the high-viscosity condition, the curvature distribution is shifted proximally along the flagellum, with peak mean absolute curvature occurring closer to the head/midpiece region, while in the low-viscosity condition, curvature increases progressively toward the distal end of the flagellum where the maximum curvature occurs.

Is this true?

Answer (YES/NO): NO